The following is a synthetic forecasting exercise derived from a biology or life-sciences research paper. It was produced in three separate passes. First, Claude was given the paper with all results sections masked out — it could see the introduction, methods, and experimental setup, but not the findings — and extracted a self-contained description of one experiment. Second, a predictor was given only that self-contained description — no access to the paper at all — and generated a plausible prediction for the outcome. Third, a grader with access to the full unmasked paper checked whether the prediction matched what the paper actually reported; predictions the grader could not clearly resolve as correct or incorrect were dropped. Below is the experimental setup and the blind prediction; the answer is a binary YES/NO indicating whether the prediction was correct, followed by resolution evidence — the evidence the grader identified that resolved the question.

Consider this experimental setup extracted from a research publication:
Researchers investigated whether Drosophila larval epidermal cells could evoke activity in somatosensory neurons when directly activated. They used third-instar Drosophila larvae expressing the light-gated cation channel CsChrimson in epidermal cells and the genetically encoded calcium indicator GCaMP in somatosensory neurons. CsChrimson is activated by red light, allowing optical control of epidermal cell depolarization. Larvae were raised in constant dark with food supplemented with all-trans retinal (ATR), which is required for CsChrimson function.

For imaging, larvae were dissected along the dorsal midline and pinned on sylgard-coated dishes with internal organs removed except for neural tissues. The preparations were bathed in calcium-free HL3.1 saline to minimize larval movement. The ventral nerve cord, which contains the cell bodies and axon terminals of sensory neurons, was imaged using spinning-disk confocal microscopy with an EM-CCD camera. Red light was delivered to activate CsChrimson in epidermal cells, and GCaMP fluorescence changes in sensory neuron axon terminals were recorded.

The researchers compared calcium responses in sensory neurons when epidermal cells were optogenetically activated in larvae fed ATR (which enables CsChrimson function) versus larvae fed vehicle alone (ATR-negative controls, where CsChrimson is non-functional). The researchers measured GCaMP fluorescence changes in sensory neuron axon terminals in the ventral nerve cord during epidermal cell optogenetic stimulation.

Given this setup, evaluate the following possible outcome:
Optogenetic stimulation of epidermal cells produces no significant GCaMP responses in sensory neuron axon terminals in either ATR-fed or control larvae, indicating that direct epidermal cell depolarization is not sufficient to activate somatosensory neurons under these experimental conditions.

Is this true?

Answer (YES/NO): NO